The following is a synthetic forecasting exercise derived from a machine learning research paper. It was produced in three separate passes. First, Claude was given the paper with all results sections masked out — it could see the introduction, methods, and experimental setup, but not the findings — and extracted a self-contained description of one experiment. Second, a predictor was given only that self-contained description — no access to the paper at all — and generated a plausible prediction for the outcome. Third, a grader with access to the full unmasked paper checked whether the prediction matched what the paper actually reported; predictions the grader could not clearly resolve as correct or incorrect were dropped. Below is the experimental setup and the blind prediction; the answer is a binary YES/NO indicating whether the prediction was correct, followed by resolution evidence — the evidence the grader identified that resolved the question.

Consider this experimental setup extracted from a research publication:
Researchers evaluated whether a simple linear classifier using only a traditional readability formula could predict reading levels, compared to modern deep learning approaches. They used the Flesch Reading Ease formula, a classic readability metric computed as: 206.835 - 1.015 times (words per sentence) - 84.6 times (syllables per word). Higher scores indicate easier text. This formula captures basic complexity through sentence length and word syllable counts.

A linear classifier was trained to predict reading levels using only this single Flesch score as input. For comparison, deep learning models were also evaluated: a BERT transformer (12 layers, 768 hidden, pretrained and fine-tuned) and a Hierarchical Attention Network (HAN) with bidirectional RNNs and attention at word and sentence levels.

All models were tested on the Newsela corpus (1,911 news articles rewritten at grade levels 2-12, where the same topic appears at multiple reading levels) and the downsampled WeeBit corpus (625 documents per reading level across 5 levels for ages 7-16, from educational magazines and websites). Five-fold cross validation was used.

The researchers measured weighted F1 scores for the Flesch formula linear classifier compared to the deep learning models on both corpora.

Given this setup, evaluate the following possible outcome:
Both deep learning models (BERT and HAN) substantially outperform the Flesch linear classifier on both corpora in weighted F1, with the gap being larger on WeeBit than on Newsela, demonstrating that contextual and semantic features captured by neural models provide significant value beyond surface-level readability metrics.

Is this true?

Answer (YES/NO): NO